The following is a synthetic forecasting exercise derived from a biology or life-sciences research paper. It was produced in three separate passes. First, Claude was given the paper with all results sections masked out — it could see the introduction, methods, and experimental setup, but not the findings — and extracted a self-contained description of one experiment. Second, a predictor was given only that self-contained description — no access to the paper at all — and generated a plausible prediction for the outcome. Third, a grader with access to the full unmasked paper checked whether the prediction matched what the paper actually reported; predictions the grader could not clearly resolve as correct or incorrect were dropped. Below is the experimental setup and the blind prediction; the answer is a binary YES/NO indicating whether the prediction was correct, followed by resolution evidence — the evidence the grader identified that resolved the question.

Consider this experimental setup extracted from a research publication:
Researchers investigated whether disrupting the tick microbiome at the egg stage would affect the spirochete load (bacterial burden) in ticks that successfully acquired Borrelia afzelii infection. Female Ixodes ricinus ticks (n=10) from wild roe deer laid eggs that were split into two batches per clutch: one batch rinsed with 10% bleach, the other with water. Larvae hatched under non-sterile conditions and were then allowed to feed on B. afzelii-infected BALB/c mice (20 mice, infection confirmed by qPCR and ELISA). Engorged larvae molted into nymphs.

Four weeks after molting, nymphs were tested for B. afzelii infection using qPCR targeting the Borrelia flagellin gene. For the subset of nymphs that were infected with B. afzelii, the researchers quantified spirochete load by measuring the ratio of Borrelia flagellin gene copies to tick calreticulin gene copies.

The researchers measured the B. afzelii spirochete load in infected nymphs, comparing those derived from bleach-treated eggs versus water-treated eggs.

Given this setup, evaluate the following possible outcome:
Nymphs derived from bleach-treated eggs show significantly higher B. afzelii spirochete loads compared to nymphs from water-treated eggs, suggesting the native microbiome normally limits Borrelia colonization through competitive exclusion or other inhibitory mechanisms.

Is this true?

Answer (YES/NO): NO